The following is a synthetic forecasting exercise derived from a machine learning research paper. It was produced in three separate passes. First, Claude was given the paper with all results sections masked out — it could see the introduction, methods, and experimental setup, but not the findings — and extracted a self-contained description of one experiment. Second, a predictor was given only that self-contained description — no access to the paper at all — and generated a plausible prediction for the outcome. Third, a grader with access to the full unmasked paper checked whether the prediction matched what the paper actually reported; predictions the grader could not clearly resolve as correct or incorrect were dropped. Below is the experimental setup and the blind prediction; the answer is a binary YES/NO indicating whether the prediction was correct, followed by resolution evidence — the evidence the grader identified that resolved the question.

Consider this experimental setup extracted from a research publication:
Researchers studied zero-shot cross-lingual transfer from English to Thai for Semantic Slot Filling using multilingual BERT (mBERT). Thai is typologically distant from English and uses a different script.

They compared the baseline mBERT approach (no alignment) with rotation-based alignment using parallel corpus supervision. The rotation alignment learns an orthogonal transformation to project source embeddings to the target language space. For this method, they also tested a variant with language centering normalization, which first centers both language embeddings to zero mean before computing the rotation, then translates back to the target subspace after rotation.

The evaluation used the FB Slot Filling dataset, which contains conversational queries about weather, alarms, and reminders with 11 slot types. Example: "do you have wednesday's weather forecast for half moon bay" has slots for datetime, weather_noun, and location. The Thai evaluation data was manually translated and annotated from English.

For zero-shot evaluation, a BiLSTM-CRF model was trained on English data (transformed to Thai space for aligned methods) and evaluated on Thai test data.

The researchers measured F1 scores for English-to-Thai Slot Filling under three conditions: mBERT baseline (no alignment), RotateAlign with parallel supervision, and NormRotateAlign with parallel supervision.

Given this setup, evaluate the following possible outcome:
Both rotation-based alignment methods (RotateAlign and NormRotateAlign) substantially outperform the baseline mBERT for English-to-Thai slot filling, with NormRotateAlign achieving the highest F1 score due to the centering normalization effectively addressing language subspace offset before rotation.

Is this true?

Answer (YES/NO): NO